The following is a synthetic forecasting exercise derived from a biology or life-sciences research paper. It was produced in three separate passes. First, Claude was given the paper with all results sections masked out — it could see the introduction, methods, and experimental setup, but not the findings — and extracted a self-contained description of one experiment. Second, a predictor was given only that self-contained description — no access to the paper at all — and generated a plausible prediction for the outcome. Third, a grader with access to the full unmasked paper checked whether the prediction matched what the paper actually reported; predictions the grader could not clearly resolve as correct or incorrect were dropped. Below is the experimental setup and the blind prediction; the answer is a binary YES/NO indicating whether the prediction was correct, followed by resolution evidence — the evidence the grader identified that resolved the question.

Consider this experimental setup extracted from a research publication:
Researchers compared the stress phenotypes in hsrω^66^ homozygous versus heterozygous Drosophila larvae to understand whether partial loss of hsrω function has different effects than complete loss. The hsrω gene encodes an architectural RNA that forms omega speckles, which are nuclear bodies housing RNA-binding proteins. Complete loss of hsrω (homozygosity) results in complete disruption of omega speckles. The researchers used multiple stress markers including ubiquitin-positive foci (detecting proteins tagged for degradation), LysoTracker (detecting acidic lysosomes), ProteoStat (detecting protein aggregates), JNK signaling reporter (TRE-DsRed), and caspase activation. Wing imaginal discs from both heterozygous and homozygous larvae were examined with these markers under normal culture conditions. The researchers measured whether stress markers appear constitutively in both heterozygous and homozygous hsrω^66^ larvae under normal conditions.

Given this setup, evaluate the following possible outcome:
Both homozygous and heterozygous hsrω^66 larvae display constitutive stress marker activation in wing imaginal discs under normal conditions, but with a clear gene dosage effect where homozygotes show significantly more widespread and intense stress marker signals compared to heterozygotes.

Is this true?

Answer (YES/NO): NO